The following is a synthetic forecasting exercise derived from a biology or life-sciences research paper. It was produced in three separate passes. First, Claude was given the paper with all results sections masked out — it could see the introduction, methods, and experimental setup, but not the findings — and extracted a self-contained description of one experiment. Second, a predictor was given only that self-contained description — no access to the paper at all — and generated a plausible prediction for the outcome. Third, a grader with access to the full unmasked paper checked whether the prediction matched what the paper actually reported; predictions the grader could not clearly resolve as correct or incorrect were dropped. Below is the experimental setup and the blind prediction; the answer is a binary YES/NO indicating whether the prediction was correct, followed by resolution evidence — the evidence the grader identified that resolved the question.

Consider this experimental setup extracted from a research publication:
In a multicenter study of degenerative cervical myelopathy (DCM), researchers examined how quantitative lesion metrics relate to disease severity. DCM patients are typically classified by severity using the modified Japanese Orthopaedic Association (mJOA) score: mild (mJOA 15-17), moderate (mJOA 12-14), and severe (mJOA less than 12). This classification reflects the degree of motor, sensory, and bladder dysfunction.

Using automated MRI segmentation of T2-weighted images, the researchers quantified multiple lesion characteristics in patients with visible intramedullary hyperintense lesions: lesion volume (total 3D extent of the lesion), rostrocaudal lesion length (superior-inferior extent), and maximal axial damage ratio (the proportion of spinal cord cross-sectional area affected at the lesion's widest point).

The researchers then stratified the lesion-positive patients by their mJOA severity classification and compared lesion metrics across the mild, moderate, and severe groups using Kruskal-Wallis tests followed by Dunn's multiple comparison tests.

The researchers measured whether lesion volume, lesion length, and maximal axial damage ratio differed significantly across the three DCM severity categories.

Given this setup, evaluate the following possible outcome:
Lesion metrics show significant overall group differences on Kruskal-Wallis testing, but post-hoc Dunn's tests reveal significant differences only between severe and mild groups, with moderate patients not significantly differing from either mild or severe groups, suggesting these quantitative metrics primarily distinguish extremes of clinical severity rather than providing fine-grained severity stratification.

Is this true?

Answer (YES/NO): NO